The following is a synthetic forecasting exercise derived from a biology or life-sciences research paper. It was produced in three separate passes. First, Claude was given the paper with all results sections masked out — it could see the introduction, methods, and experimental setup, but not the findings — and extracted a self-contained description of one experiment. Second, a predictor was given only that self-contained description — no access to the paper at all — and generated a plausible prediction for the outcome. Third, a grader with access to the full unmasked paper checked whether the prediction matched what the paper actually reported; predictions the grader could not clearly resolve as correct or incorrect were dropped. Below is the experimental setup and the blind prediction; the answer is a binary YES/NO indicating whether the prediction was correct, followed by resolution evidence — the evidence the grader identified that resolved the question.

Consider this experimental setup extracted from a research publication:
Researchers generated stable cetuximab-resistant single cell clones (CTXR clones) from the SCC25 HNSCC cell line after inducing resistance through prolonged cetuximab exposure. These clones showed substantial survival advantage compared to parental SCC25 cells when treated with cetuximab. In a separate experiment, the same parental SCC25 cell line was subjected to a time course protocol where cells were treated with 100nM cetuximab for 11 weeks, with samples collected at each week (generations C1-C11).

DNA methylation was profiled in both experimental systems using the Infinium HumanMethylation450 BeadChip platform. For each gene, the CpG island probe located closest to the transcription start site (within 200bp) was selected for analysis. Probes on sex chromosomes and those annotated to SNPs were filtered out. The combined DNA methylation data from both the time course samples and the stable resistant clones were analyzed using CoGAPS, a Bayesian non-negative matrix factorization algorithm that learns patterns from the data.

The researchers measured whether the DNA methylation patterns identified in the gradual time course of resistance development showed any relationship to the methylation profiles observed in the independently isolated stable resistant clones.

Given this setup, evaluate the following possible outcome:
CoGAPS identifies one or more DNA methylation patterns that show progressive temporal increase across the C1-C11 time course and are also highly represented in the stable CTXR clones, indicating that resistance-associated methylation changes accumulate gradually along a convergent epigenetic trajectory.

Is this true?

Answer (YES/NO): NO